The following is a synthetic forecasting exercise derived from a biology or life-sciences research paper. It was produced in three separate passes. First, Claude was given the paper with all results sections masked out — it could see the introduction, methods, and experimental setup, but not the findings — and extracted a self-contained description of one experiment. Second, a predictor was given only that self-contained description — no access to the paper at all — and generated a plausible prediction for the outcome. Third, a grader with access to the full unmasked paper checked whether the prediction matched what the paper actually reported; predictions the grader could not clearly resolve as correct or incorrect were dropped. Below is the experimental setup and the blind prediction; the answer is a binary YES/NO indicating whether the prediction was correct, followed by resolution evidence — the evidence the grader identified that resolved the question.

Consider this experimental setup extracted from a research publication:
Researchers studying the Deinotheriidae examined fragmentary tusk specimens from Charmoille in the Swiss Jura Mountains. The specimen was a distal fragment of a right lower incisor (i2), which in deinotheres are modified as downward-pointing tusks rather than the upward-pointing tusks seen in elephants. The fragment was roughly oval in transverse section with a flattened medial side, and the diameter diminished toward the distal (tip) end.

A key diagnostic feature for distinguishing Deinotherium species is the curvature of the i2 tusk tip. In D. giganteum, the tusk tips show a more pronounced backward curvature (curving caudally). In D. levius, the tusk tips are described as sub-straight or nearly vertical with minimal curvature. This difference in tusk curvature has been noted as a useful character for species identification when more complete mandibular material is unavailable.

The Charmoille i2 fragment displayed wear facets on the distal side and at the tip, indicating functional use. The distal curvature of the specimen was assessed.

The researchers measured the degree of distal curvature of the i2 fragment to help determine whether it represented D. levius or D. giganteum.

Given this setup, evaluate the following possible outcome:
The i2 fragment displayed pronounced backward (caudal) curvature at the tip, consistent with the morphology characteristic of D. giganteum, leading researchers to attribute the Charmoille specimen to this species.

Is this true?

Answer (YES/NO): NO